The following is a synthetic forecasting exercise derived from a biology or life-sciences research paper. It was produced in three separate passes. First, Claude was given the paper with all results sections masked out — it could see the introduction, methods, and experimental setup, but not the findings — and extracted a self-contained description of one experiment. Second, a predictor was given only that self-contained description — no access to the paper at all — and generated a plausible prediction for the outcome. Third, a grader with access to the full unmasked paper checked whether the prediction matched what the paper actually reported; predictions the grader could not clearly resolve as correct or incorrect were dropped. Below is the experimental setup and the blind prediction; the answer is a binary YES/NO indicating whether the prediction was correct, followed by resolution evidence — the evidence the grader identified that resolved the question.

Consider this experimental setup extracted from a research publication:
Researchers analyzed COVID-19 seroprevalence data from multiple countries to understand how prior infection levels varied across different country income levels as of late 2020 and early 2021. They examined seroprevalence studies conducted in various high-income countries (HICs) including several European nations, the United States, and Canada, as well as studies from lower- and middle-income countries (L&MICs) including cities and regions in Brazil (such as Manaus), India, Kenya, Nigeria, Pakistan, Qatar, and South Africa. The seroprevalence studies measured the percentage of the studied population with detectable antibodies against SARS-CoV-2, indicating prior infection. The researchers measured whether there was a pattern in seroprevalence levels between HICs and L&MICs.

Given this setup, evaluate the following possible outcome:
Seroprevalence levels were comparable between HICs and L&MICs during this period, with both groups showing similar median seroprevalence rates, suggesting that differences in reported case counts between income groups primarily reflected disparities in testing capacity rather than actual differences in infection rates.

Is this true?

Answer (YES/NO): NO